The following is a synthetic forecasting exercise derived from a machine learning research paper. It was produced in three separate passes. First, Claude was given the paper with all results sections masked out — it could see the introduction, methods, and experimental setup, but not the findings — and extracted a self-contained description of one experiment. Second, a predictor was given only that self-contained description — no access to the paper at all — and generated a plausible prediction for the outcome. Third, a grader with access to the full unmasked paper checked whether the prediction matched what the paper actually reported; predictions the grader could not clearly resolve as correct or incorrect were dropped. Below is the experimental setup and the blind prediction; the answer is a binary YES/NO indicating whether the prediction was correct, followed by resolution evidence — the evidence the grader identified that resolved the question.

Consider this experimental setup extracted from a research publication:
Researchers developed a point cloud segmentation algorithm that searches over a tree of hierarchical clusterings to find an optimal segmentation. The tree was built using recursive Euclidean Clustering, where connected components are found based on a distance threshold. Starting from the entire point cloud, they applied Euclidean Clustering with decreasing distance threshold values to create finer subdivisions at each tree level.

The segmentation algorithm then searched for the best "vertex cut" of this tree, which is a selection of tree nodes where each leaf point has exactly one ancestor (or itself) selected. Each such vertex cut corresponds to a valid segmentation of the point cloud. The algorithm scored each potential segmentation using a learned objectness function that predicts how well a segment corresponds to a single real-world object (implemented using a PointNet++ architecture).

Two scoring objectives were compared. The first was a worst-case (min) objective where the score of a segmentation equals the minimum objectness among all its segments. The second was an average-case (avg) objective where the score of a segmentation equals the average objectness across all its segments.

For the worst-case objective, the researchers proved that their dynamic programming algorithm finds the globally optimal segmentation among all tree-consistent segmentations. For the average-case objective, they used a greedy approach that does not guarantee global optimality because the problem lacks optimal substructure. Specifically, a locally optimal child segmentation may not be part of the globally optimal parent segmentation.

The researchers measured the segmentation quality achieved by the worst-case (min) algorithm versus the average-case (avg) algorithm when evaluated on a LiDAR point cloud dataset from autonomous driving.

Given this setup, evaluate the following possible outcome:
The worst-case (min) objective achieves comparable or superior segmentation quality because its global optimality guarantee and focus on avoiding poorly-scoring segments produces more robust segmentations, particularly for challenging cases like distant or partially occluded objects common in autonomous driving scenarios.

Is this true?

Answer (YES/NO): NO